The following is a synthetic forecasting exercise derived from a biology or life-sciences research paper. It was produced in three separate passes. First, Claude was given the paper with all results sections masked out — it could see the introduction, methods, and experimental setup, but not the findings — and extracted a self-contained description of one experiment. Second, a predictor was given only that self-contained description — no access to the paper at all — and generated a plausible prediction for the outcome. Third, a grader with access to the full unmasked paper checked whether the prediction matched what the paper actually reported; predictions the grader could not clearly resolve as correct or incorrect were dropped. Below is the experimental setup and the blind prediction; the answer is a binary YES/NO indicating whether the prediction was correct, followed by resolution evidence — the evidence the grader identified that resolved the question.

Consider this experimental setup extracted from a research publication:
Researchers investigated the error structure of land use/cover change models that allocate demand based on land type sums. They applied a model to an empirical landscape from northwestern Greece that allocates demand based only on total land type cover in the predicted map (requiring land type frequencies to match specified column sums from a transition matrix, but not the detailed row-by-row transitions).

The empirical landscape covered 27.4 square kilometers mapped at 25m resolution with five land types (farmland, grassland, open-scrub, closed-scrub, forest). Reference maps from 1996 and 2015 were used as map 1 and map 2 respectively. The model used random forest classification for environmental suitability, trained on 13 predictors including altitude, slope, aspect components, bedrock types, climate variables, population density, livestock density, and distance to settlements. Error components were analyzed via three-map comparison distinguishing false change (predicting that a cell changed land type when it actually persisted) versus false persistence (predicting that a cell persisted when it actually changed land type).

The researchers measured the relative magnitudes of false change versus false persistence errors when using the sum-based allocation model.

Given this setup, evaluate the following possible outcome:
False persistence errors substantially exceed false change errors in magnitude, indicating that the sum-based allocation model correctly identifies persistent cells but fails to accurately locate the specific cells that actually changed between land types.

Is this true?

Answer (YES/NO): NO